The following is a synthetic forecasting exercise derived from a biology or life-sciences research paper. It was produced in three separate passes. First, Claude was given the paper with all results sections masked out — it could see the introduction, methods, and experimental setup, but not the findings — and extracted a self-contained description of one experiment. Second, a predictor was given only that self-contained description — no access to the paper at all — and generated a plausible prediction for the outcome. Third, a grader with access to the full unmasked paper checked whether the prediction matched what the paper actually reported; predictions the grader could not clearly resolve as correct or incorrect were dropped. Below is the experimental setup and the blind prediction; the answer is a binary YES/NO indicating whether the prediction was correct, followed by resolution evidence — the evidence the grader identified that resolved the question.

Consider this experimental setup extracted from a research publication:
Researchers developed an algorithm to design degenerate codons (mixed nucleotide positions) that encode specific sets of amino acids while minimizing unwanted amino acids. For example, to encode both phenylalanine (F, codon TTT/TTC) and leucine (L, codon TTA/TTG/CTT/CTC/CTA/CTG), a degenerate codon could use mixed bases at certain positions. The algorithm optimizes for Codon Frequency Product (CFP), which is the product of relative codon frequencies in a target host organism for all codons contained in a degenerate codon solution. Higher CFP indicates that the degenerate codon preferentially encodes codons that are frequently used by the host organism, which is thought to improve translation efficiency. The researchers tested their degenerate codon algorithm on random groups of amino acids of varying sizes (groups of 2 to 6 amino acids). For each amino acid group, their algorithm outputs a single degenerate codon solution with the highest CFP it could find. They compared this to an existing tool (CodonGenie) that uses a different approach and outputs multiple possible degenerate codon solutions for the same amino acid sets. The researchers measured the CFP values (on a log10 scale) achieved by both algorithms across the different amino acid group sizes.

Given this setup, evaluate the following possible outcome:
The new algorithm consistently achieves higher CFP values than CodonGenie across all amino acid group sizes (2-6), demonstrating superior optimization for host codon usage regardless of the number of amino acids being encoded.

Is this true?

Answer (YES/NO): NO